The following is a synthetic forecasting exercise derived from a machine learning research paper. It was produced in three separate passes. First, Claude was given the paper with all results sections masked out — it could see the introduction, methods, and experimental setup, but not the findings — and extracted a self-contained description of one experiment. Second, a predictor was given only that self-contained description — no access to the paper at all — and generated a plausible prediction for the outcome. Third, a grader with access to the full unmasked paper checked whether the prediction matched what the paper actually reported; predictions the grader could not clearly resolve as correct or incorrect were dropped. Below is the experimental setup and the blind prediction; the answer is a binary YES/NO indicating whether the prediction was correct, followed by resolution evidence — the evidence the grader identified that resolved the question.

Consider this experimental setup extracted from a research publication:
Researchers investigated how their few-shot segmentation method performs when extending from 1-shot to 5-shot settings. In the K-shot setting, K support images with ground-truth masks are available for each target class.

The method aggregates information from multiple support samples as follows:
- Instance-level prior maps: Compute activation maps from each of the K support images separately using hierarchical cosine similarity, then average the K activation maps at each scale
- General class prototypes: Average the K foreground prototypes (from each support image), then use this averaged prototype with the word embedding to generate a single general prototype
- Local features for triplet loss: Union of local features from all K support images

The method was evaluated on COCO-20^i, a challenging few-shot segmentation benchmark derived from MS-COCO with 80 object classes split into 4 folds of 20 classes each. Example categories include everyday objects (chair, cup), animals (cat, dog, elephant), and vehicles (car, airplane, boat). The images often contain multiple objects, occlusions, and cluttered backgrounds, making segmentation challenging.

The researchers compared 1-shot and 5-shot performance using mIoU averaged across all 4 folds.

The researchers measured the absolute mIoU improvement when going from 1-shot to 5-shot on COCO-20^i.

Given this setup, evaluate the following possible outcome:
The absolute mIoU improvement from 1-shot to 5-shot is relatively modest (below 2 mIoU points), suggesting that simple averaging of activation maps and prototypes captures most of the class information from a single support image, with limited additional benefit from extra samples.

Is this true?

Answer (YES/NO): NO